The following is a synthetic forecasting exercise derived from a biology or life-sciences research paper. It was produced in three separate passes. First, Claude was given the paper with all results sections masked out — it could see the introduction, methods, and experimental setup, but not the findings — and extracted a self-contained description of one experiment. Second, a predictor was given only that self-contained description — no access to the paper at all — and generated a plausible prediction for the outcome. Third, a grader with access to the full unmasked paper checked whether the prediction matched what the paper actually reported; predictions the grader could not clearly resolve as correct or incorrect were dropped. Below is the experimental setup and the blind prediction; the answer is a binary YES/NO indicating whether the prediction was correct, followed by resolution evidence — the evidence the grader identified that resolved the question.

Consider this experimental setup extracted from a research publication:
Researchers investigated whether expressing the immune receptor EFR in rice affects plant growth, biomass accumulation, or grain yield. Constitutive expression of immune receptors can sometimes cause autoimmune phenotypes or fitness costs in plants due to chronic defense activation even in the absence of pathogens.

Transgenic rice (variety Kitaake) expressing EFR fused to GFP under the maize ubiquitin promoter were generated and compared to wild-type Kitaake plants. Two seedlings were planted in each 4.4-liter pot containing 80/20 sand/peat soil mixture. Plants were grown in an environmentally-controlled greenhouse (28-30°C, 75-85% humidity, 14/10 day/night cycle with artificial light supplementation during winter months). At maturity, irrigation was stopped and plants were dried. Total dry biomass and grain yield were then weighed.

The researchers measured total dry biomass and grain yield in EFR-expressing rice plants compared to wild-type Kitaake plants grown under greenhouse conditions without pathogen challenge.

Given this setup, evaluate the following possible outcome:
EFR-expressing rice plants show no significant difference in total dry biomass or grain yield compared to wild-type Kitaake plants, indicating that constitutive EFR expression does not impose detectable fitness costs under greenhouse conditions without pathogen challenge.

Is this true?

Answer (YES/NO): YES